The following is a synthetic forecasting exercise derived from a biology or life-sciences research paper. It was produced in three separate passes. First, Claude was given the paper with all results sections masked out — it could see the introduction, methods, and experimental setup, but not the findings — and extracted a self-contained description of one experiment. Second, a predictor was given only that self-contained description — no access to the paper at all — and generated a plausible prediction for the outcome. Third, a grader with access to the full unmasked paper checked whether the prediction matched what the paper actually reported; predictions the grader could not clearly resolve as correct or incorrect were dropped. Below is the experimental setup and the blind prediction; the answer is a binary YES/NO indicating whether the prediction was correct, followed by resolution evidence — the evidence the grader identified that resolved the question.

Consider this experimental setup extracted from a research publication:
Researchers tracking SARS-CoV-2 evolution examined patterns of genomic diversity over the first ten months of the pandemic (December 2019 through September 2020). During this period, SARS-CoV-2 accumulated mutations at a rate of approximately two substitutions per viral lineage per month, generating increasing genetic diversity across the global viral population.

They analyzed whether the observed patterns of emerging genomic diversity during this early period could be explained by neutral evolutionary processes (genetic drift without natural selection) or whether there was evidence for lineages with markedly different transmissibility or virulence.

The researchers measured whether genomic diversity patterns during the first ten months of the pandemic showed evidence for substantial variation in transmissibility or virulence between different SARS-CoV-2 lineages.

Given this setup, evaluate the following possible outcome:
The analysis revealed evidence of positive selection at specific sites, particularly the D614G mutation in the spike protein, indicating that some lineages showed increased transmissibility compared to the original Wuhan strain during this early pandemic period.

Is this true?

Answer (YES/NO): YES